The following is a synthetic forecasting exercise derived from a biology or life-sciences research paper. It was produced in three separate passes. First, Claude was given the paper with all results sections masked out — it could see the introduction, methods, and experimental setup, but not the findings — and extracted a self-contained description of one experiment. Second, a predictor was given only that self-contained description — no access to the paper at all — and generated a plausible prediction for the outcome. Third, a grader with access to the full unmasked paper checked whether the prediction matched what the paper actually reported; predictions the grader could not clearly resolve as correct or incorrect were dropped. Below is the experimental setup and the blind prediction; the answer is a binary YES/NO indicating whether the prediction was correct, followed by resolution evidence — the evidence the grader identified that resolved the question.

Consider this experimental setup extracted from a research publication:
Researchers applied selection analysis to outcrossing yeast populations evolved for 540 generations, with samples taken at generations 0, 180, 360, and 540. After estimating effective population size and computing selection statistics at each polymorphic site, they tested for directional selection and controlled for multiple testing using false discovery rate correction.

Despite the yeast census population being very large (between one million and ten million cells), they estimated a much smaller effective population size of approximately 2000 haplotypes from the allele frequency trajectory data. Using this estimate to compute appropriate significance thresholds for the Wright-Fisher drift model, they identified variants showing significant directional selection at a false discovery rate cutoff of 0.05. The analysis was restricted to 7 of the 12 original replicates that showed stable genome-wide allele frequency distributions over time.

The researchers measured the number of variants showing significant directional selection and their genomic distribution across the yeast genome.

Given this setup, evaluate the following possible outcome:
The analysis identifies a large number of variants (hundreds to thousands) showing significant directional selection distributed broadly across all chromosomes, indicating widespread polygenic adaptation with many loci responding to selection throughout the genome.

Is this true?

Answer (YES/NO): NO